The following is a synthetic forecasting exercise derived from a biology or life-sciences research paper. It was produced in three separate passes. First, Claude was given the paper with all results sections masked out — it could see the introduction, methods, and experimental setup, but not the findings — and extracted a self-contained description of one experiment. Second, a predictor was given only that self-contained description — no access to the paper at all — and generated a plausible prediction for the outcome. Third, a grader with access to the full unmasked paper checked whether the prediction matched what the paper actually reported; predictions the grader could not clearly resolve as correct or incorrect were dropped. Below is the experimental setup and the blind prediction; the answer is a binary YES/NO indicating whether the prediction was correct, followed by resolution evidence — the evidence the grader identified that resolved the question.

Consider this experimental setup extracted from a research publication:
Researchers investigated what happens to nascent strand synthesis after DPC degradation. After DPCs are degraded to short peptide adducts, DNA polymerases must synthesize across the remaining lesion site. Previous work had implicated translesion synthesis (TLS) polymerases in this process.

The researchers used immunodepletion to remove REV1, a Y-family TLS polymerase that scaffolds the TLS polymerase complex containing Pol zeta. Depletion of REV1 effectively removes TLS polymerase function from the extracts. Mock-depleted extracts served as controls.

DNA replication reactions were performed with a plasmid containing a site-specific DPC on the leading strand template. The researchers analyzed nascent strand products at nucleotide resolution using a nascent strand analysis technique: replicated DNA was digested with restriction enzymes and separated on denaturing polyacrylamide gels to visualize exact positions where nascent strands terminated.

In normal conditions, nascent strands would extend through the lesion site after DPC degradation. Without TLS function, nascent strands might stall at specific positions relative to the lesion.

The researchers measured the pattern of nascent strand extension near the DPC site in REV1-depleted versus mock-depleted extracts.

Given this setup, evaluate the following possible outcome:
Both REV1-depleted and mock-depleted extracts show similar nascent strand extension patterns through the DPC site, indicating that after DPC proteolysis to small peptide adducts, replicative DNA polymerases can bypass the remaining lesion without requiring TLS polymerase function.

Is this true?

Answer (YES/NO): NO